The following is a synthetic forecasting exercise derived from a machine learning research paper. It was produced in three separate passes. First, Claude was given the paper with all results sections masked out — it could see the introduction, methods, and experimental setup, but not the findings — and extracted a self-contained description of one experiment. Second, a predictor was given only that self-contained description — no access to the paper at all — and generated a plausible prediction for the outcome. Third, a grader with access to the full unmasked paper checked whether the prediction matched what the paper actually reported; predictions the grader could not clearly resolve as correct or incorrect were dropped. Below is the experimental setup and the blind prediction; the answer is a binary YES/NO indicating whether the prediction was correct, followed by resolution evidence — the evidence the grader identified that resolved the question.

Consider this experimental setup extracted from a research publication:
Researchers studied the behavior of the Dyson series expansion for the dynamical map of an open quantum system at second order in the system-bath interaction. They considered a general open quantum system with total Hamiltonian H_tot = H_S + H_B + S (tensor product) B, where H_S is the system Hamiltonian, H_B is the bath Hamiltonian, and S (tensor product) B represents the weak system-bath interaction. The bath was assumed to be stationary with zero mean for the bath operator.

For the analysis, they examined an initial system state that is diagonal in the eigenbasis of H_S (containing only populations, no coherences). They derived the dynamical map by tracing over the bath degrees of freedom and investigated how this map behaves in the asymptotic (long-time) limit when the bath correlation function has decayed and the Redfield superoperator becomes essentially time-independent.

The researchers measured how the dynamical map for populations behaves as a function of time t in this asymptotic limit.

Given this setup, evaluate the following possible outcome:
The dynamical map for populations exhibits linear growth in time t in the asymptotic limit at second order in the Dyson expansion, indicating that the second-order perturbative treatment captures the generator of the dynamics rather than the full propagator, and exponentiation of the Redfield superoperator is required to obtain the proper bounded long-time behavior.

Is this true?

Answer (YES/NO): YES